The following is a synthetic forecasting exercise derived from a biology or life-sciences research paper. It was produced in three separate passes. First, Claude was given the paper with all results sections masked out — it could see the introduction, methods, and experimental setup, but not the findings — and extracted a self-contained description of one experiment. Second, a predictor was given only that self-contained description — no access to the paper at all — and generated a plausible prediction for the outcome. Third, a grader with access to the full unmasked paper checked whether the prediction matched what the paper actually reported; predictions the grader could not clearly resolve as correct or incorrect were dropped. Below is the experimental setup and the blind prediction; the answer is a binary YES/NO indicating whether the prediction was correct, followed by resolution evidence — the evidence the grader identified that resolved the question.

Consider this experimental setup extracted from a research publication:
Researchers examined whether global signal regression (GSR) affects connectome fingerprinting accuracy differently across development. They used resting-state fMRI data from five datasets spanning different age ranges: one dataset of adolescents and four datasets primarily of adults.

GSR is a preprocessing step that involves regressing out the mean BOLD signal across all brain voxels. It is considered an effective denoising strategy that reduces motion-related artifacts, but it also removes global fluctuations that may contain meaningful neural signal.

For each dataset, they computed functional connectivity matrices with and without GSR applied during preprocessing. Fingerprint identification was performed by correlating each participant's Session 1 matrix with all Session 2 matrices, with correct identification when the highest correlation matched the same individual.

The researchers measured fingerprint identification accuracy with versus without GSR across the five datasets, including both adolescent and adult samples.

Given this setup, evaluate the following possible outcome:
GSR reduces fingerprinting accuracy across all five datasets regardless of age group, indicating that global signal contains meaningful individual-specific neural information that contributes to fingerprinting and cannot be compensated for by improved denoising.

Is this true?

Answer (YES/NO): NO